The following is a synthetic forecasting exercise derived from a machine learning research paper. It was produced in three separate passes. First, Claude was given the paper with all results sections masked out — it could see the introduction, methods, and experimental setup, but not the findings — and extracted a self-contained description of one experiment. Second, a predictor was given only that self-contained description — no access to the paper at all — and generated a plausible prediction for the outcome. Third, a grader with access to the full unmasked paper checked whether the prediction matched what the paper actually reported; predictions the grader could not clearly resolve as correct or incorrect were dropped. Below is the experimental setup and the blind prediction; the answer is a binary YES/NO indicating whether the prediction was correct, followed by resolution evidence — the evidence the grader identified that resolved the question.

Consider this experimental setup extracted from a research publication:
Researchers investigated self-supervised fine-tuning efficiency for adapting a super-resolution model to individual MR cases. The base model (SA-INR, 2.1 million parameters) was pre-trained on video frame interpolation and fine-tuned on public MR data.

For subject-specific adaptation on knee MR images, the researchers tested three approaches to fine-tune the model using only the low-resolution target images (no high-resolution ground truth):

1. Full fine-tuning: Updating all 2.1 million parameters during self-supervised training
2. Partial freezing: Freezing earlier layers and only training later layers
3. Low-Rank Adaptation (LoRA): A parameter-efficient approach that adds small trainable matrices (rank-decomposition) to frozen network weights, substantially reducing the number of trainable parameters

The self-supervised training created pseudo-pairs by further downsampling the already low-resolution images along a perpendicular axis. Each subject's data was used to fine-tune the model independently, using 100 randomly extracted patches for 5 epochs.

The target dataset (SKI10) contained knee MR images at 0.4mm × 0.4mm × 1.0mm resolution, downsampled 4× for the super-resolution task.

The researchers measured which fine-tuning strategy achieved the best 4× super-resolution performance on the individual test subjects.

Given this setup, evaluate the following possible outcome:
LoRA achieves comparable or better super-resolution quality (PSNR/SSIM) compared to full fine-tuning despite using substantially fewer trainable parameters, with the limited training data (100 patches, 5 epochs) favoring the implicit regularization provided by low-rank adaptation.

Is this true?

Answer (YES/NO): NO